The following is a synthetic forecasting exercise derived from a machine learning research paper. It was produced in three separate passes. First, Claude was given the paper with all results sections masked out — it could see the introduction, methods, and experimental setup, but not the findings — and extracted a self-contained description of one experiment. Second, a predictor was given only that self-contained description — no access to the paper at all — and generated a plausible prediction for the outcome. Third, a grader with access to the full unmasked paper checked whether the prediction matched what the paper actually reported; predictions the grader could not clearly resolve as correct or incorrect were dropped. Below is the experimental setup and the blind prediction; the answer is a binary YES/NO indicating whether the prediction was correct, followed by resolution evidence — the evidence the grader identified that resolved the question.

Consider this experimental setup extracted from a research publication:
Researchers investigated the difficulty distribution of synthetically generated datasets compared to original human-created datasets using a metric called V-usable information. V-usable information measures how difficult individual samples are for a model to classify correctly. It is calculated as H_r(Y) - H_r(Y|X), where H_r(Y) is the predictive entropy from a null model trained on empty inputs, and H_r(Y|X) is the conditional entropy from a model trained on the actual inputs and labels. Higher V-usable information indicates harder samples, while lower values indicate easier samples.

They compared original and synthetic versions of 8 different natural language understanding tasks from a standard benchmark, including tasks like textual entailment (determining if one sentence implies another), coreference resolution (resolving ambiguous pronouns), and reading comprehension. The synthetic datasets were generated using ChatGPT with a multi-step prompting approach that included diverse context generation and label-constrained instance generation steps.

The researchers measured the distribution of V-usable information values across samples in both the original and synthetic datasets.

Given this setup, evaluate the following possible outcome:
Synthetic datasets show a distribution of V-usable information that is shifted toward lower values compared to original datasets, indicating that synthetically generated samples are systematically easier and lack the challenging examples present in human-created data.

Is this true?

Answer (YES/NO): NO